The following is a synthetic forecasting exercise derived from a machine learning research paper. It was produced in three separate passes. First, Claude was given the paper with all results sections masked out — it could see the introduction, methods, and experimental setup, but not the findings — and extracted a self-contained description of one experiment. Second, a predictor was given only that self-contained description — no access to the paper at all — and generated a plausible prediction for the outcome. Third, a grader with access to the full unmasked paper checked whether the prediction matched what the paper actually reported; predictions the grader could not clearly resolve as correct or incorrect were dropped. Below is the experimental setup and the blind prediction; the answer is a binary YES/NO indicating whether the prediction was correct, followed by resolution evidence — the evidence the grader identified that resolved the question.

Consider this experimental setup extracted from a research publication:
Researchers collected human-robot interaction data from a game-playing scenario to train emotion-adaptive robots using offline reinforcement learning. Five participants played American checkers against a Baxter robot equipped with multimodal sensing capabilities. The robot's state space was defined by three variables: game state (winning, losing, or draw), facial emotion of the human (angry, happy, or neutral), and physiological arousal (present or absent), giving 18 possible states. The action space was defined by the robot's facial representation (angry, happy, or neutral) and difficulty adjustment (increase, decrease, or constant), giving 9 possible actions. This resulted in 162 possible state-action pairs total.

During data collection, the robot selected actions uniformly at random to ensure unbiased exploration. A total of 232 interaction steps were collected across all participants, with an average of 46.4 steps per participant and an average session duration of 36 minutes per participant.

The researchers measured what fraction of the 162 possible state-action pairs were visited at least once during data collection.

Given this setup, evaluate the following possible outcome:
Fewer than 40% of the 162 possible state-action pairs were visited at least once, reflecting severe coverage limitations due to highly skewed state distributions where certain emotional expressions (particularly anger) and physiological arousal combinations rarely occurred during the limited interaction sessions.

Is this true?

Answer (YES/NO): NO